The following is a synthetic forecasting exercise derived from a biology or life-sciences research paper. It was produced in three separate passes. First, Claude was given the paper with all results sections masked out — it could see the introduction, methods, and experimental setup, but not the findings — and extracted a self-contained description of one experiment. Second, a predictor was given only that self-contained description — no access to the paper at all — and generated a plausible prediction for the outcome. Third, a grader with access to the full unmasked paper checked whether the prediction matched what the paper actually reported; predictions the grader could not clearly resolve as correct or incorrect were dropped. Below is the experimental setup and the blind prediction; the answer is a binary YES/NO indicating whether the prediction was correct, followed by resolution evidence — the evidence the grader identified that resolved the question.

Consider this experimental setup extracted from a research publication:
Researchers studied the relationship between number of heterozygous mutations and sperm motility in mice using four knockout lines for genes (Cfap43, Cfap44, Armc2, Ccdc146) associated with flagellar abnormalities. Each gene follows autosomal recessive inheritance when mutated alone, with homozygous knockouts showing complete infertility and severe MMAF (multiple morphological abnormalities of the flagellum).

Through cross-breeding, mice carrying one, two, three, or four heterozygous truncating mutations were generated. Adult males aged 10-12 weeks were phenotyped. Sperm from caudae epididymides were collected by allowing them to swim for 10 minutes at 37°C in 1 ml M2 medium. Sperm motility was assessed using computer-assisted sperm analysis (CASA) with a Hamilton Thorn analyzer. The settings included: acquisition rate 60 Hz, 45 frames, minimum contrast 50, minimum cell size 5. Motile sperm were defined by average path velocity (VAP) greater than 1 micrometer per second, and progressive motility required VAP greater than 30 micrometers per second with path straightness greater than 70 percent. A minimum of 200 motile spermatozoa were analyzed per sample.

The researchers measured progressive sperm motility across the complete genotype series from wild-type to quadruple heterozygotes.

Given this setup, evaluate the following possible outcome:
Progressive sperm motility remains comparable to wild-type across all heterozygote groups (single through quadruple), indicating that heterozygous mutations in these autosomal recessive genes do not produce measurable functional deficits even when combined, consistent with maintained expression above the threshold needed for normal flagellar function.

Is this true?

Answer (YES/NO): NO